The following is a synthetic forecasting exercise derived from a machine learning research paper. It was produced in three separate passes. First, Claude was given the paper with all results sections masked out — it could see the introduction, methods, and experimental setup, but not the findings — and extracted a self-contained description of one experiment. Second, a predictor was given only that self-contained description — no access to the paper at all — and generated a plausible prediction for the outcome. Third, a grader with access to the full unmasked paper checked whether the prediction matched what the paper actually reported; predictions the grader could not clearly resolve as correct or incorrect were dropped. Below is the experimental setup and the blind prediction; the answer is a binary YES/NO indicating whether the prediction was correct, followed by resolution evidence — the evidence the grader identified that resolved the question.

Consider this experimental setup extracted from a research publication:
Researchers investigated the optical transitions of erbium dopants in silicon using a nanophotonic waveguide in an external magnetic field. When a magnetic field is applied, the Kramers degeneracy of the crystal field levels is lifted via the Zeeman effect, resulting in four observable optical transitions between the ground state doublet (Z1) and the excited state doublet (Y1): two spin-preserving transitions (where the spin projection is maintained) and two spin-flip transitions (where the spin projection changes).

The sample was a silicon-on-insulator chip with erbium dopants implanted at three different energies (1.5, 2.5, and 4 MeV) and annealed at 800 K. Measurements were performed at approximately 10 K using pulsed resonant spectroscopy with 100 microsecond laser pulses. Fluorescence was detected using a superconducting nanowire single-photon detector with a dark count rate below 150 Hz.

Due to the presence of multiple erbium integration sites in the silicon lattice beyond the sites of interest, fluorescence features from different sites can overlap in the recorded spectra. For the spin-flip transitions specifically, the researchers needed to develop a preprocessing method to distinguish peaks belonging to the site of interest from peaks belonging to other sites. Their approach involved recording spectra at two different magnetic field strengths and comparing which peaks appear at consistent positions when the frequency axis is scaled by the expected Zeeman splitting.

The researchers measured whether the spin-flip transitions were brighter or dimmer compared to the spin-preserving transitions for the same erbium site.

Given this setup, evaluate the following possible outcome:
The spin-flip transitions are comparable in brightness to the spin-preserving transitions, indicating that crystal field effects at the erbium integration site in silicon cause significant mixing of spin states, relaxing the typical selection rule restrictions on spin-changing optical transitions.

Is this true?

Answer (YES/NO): NO